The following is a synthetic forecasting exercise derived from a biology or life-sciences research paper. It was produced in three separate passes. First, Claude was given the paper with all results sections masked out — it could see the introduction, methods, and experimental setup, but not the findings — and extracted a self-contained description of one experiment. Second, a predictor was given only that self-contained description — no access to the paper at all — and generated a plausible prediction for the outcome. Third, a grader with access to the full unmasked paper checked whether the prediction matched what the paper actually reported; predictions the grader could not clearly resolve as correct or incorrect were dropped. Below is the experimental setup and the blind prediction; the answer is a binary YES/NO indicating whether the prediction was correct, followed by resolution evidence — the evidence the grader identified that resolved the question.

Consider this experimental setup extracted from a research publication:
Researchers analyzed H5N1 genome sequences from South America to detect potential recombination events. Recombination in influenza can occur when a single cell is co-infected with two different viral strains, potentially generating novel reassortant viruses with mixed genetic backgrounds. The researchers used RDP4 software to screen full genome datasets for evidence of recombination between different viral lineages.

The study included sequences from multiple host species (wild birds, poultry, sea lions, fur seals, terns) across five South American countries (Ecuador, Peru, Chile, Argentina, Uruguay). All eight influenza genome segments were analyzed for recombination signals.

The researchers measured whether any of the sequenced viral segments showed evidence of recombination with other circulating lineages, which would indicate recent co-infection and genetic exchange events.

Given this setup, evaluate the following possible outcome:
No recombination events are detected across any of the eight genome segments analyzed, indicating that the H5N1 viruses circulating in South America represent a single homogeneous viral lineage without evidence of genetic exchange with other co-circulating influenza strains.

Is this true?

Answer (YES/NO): YES